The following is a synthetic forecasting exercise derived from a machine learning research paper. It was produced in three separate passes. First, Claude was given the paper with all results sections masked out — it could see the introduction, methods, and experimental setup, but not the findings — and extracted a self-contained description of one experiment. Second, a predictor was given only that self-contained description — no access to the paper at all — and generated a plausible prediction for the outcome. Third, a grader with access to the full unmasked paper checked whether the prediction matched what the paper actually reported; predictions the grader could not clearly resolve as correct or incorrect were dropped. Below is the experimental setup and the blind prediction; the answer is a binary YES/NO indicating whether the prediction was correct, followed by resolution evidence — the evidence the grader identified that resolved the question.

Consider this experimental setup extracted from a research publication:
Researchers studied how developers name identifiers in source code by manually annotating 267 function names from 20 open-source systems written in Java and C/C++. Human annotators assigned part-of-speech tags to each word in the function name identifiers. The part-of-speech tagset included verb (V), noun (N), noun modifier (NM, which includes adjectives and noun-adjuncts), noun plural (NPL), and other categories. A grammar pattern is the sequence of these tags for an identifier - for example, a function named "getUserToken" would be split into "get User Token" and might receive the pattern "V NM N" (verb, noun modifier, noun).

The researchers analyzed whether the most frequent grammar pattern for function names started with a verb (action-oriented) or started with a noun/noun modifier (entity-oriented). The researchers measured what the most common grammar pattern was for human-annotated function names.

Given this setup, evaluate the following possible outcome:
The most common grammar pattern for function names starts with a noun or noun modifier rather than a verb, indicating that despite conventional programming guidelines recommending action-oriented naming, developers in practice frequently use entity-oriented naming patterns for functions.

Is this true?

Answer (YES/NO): NO